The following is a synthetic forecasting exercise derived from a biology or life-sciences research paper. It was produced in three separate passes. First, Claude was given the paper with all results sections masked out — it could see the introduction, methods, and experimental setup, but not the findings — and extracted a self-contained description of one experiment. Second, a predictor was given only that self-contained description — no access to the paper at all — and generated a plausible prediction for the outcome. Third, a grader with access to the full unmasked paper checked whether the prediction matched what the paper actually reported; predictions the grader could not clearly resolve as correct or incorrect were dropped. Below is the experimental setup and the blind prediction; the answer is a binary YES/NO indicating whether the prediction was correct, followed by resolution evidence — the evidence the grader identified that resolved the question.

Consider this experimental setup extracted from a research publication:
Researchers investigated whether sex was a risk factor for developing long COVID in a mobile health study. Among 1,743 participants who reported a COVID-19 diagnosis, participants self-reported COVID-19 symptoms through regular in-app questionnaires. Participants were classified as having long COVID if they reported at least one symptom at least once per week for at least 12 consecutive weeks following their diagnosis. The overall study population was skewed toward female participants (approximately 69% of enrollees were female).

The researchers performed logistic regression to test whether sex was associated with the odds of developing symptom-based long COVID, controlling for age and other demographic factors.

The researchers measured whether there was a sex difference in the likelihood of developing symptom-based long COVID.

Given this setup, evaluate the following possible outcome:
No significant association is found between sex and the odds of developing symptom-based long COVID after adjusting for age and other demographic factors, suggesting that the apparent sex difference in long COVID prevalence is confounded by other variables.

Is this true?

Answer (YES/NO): NO